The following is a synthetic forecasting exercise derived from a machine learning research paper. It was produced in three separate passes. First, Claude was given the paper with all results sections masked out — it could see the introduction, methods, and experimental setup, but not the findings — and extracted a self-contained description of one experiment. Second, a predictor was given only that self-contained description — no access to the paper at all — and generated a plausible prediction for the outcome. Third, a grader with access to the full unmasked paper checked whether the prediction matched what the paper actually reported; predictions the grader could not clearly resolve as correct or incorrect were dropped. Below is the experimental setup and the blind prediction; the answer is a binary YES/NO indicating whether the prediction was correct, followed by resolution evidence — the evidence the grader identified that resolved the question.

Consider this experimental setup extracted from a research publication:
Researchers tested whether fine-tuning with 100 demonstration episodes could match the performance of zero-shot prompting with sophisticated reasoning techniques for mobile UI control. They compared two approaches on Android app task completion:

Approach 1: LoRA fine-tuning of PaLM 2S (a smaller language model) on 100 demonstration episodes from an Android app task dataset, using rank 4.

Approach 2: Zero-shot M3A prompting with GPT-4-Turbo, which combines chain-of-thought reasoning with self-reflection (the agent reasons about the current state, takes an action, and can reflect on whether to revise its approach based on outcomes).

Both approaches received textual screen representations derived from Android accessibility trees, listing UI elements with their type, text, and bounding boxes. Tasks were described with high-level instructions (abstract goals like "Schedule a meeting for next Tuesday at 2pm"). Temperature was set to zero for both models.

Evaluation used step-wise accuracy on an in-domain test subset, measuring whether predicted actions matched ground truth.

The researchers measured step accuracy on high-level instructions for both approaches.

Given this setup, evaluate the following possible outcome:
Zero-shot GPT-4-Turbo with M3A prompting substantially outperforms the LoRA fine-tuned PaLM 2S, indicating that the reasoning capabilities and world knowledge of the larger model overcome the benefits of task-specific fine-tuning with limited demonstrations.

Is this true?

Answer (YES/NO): NO